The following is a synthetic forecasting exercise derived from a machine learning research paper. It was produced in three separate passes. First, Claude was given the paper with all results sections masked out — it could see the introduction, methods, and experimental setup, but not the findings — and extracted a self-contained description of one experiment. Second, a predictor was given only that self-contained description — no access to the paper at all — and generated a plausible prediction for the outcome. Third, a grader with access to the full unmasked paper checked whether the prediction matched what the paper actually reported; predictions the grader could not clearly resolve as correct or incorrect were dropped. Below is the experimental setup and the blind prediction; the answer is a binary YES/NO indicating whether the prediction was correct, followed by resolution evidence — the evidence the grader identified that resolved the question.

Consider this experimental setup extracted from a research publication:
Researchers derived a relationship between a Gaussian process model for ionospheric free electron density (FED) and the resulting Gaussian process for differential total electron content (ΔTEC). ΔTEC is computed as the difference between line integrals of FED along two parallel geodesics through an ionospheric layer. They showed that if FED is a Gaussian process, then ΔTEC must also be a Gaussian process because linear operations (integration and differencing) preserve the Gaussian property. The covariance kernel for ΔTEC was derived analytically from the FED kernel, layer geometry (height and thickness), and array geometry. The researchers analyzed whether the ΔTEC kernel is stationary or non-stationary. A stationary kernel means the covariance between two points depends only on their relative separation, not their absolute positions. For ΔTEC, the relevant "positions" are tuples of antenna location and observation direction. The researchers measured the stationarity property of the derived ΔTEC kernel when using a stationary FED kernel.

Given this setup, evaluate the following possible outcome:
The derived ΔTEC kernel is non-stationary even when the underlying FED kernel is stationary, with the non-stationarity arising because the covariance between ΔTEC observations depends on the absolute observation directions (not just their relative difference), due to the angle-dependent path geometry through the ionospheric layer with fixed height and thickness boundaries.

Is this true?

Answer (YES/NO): YES